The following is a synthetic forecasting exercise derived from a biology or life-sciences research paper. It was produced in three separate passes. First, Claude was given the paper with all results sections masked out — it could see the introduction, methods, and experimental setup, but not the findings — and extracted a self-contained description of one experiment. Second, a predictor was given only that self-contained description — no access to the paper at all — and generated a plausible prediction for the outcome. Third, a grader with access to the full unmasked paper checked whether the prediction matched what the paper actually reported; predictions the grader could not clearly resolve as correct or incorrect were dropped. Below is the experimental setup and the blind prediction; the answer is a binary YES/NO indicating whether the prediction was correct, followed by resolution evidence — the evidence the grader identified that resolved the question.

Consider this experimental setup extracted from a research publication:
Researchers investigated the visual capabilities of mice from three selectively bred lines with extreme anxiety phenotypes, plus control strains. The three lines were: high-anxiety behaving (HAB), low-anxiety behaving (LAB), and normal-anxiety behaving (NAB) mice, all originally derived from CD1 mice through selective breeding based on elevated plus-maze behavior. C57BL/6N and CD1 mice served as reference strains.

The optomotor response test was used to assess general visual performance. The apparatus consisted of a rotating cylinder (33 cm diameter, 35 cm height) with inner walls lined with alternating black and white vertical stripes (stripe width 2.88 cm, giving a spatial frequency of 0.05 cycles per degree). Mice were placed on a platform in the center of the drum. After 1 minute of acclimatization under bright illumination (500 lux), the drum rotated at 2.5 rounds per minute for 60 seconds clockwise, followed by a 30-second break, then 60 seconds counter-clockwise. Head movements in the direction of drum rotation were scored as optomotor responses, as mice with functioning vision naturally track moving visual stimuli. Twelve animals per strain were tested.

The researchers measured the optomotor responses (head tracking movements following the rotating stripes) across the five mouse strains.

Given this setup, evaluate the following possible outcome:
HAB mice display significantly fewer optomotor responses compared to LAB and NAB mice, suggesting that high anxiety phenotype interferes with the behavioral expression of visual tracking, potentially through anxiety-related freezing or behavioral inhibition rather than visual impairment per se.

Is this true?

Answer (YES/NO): NO